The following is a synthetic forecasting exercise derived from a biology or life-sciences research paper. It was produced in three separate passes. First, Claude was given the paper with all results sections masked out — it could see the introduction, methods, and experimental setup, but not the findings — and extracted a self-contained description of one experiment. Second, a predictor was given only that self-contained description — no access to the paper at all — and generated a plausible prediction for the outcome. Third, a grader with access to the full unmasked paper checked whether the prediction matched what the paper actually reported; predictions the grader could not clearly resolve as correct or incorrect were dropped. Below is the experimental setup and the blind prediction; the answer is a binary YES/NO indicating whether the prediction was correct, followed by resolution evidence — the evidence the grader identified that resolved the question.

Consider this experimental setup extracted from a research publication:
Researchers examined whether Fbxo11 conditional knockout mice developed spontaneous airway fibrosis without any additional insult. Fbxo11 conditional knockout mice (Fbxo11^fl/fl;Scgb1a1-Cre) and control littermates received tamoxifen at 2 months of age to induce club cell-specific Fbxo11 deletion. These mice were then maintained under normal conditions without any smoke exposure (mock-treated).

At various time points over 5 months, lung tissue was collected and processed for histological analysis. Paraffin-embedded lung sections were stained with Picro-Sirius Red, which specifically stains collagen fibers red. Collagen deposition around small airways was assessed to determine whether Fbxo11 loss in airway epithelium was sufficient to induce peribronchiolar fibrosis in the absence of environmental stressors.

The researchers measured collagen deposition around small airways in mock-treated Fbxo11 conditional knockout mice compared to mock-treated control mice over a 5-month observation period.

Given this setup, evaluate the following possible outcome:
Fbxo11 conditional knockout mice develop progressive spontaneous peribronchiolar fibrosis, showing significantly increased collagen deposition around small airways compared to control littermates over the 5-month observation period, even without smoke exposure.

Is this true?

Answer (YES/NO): NO